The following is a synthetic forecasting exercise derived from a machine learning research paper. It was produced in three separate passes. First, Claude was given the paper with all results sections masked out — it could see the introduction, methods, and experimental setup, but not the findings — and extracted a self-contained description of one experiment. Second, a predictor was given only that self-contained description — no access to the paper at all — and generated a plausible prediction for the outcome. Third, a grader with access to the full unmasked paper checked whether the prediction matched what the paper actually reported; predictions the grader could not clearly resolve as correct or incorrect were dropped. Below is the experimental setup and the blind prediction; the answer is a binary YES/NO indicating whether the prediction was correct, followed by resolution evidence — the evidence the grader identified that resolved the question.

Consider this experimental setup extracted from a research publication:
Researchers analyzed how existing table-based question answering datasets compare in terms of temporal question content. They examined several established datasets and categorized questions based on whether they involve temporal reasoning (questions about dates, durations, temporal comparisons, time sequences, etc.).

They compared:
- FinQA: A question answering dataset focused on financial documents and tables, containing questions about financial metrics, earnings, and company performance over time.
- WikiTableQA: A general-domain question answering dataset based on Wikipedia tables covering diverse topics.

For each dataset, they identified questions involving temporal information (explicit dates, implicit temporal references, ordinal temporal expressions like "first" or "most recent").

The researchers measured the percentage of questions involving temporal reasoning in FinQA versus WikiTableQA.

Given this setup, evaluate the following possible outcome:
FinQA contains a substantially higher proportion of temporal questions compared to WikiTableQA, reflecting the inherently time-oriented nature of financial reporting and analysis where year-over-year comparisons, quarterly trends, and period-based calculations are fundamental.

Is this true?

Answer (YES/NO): YES